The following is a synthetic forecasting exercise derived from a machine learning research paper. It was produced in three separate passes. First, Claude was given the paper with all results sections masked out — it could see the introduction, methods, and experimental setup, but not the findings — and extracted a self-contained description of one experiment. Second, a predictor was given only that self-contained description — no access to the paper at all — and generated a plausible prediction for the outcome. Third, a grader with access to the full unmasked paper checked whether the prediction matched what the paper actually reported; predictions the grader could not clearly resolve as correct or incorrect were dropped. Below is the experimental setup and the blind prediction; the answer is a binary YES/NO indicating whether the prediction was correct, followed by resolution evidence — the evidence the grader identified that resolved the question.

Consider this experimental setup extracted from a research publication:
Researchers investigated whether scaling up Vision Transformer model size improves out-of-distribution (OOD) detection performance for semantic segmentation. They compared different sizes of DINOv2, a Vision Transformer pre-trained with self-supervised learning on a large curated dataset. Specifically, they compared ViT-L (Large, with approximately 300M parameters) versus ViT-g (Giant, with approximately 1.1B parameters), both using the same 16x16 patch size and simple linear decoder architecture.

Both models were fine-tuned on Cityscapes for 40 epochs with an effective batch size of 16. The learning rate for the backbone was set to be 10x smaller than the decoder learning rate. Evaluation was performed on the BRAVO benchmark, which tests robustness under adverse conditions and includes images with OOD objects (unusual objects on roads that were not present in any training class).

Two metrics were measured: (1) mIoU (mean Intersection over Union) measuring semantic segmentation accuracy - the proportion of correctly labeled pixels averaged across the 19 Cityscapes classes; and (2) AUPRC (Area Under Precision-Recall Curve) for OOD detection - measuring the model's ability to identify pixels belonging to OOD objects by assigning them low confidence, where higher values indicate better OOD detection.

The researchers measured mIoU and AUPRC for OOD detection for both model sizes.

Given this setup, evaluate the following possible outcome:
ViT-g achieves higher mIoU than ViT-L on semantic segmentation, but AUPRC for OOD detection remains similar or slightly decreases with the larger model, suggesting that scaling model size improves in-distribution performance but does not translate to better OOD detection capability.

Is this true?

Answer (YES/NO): NO